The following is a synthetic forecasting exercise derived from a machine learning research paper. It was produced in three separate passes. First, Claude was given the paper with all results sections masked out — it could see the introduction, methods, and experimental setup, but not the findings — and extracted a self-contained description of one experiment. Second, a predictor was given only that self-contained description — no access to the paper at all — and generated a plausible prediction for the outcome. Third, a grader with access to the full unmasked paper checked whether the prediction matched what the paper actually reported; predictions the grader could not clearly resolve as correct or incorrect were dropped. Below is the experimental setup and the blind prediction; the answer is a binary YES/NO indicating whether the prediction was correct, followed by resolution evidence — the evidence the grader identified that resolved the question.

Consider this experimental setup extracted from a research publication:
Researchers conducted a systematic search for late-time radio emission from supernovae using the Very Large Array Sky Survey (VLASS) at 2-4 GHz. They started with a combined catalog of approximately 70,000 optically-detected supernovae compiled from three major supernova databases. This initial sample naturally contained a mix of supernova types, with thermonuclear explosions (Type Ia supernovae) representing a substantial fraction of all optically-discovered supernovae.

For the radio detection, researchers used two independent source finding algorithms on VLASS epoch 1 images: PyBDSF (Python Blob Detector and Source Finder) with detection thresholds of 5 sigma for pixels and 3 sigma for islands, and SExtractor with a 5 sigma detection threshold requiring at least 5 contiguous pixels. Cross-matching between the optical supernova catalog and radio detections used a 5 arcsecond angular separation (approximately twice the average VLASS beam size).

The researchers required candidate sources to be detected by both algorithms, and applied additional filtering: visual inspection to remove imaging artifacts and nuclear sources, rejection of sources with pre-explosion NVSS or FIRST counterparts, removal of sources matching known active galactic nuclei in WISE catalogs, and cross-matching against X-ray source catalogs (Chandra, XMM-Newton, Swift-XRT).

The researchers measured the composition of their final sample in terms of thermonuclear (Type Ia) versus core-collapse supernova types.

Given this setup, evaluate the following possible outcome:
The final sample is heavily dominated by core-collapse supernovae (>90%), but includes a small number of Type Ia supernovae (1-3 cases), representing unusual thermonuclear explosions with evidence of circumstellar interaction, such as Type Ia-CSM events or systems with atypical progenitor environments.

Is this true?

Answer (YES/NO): NO